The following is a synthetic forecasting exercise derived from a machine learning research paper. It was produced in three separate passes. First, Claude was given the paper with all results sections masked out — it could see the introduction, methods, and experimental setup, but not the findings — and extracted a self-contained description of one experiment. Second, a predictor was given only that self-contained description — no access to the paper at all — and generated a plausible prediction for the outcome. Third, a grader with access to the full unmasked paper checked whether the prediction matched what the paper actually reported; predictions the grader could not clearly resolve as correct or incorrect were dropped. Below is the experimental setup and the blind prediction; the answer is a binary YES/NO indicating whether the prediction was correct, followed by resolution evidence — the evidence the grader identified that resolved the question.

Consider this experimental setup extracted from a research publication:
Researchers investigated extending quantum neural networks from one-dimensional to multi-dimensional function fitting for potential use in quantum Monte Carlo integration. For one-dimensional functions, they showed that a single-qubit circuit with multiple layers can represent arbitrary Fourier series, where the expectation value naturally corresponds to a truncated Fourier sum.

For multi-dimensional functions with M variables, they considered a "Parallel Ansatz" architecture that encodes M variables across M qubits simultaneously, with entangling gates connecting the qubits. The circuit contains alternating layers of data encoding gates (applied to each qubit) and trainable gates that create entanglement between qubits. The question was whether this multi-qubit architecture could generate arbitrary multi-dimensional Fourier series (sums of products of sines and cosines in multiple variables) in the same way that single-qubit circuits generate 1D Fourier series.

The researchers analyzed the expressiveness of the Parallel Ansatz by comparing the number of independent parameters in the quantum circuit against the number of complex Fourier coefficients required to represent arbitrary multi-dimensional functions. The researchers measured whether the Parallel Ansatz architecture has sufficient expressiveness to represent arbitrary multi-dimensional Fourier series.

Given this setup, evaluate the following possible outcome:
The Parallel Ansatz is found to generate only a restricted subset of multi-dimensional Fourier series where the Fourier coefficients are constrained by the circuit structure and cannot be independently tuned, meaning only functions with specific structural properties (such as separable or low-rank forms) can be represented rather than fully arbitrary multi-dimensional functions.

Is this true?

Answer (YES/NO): NO